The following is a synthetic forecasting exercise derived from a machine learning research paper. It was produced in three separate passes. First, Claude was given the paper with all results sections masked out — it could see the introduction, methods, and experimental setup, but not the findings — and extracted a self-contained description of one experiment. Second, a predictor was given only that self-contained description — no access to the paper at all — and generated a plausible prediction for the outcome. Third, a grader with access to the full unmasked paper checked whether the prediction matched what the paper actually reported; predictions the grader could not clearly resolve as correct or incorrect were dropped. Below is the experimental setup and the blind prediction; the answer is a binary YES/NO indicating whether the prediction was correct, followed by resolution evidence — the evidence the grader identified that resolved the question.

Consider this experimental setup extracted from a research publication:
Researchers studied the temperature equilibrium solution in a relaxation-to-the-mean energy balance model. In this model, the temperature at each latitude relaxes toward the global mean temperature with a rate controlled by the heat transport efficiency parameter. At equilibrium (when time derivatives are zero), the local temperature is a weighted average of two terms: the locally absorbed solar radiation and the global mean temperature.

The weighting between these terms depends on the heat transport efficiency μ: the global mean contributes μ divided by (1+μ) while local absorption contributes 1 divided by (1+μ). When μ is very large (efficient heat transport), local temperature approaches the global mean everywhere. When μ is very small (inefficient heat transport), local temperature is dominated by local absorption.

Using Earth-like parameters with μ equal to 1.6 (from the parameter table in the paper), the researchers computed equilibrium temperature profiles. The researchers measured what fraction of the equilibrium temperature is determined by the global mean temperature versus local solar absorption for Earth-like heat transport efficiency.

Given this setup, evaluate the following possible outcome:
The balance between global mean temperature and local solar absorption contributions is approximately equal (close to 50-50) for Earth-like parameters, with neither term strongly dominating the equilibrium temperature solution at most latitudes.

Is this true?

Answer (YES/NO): NO